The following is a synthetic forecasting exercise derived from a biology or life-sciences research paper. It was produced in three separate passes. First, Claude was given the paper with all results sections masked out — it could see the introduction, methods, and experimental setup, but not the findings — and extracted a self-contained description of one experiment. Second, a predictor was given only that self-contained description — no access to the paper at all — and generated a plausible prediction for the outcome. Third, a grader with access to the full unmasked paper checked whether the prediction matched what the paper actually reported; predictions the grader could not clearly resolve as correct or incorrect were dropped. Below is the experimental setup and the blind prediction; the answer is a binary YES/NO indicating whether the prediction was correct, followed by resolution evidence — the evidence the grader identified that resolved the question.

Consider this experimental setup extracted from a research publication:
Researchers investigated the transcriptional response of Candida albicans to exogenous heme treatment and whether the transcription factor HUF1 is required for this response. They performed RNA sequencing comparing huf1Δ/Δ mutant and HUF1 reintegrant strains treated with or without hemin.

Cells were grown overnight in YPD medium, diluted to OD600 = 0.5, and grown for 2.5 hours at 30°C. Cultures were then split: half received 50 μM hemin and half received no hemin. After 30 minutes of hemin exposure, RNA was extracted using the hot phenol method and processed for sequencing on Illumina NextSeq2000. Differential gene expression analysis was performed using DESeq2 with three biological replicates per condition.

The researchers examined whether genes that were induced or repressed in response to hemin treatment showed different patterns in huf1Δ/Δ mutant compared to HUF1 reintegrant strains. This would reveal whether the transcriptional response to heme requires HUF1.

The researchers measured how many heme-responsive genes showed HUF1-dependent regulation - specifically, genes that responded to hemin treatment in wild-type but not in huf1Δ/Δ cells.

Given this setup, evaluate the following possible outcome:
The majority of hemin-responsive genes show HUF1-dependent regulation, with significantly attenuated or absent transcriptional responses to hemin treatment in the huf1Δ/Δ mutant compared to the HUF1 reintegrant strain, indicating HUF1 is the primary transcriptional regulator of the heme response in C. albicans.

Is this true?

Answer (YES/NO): NO